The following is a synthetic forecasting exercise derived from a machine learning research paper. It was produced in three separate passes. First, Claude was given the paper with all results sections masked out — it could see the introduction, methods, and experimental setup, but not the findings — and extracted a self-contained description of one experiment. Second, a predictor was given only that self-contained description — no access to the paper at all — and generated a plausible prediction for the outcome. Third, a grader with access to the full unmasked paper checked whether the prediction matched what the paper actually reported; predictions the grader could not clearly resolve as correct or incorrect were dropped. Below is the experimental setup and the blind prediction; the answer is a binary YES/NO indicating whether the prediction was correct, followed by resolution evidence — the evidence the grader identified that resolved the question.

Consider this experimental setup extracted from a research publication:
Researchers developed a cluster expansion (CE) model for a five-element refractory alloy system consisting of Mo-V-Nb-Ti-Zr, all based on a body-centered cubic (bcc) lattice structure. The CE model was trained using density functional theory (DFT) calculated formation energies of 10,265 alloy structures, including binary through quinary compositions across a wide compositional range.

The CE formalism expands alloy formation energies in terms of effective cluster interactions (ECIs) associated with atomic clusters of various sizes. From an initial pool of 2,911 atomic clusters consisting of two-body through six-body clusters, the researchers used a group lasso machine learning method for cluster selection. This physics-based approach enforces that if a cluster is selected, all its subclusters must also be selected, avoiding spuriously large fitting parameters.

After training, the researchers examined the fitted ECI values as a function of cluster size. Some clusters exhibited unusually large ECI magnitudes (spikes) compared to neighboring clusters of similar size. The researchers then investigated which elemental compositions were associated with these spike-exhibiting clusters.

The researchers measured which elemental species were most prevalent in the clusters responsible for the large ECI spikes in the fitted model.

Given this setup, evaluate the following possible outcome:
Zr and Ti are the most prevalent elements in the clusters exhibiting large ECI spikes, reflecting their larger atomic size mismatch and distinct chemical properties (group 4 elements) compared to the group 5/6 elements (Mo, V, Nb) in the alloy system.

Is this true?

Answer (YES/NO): NO